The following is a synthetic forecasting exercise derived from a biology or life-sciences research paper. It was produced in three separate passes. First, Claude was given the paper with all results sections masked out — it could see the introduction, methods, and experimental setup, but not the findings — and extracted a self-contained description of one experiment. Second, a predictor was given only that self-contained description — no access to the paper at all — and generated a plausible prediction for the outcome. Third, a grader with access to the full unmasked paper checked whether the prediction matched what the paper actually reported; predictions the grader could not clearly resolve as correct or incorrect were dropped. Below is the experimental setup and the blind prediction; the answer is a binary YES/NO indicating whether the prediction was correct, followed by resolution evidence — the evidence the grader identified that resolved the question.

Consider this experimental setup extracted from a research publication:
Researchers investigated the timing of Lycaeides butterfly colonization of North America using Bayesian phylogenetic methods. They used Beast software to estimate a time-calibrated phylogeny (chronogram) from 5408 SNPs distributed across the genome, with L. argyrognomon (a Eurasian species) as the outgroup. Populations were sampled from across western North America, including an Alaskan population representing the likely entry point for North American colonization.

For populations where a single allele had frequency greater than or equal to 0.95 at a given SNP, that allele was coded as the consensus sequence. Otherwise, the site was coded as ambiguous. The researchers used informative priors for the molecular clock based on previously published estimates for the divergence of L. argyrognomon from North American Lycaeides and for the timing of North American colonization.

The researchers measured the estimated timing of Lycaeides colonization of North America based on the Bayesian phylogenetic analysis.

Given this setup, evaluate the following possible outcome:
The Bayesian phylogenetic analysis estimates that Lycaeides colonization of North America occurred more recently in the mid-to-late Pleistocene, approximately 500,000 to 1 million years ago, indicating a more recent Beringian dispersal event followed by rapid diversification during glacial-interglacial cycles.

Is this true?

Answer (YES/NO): NO